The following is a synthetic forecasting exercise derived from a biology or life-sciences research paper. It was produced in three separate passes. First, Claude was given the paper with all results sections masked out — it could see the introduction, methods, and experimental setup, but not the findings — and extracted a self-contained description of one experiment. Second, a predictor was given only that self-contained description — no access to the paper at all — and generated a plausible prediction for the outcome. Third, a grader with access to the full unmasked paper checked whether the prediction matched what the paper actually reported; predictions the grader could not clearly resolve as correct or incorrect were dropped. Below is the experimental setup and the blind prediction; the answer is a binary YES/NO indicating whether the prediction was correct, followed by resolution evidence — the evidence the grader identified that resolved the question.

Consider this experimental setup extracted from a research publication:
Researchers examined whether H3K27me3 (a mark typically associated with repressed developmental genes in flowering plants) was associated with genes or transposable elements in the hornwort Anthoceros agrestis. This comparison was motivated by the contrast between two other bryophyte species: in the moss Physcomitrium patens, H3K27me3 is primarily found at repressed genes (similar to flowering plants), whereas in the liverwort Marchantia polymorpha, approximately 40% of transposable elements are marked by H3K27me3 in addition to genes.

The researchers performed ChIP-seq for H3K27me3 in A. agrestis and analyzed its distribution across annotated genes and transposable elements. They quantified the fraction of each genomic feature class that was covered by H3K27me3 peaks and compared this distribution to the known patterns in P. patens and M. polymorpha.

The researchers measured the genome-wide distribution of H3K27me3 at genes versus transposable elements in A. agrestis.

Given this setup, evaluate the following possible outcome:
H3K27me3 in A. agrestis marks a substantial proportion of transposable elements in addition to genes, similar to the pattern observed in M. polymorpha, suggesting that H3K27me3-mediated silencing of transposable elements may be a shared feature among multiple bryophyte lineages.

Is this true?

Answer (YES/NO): NO